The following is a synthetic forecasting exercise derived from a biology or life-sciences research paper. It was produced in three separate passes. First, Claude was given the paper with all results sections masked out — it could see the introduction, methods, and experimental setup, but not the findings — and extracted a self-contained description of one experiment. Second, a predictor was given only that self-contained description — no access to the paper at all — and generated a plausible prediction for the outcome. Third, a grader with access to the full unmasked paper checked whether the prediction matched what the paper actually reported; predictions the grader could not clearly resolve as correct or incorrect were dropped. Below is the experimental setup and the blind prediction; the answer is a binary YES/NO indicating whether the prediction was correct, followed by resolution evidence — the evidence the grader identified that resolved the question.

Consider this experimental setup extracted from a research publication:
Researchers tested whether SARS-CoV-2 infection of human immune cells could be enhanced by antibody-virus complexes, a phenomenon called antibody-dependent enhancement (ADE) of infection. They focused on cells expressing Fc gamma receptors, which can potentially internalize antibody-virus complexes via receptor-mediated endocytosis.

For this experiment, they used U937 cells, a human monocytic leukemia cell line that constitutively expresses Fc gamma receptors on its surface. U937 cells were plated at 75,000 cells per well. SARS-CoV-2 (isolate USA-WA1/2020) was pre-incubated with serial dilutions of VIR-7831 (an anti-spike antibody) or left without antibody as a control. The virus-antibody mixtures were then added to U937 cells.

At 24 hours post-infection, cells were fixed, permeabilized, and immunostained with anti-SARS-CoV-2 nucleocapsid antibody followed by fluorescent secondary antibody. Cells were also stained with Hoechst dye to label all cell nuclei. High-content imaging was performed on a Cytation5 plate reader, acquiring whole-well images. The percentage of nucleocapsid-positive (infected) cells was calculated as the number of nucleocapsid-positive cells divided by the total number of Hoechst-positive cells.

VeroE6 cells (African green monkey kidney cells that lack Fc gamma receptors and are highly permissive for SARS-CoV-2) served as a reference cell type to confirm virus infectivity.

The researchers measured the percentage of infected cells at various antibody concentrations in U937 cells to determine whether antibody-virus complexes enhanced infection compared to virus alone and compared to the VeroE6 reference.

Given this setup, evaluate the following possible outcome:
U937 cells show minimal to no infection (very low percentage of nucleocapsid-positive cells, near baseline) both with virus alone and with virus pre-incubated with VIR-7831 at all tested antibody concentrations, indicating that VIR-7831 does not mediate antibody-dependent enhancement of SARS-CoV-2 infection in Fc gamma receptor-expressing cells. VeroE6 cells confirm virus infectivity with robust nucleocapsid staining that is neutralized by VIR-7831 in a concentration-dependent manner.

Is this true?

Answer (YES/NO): YES